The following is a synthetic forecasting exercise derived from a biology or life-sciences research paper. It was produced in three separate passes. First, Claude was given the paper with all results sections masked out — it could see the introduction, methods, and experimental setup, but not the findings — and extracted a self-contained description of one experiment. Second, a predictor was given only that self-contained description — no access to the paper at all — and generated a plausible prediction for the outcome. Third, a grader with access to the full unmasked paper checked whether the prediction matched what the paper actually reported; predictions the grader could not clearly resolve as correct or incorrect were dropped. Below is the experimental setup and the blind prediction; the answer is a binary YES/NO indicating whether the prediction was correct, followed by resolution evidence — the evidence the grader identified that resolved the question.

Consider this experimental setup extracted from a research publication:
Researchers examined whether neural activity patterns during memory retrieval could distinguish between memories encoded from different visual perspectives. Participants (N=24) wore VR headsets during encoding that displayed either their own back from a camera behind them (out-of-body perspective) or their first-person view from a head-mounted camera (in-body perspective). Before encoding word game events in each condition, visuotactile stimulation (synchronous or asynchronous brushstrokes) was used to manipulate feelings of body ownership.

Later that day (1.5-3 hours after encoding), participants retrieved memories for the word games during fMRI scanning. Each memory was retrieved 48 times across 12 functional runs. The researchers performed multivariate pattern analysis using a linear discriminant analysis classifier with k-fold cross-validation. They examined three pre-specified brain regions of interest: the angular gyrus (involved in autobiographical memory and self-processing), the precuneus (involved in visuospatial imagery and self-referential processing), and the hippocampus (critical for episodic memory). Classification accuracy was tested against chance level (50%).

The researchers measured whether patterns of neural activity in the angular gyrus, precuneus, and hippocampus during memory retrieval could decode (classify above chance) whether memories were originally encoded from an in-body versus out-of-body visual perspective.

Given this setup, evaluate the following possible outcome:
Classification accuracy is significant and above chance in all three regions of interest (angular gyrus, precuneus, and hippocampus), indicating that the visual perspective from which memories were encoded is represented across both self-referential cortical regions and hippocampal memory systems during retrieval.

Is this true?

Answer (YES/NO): NO